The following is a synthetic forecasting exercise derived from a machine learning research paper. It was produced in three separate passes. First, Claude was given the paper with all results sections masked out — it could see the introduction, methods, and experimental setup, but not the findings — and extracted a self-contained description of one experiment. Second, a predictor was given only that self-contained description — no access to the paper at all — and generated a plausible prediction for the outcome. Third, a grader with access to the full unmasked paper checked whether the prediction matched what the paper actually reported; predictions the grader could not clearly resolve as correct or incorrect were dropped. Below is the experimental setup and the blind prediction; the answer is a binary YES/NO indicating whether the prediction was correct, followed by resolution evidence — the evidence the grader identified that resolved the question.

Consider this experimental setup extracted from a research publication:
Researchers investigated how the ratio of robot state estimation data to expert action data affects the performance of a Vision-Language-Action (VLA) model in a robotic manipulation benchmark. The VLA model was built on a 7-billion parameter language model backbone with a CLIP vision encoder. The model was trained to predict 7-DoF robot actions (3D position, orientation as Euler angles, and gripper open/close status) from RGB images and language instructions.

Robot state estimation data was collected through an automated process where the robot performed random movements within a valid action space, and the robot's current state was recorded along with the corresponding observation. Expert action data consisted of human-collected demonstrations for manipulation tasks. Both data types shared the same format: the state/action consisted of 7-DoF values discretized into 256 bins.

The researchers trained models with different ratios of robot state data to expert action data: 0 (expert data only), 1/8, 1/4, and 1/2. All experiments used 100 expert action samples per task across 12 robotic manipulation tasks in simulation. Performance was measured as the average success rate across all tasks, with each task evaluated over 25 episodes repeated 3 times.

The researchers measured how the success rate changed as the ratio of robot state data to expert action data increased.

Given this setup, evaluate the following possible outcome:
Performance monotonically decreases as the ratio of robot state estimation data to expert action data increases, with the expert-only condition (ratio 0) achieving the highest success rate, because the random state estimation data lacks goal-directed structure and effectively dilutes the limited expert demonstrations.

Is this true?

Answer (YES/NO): NO